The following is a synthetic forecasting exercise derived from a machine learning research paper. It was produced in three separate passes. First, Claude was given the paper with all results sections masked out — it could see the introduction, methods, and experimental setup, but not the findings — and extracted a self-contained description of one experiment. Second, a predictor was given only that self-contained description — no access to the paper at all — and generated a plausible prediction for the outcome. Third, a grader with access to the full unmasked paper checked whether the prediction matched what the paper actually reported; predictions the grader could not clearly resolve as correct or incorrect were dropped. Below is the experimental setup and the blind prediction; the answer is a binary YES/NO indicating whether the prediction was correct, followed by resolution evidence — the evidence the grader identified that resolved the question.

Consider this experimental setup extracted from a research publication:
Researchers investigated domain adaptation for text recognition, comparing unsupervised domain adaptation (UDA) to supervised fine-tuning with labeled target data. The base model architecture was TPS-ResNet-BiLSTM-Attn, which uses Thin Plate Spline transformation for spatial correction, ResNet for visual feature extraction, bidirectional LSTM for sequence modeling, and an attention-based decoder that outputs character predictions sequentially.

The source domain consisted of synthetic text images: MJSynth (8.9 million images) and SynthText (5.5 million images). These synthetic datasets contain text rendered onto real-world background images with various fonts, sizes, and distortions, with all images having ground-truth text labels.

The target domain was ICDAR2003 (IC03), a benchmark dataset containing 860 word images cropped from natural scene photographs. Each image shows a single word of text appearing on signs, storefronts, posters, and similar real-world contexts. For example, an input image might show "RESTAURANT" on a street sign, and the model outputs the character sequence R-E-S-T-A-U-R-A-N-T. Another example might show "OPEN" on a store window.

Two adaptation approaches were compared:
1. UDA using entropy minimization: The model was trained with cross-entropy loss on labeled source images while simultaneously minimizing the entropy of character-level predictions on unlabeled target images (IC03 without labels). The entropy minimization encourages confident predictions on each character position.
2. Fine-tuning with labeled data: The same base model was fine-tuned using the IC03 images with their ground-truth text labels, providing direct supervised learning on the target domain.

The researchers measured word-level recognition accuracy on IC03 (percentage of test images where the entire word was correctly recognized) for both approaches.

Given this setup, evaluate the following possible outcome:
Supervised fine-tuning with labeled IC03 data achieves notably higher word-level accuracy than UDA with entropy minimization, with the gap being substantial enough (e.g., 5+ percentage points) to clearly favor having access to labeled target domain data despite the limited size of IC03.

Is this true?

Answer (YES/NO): NO